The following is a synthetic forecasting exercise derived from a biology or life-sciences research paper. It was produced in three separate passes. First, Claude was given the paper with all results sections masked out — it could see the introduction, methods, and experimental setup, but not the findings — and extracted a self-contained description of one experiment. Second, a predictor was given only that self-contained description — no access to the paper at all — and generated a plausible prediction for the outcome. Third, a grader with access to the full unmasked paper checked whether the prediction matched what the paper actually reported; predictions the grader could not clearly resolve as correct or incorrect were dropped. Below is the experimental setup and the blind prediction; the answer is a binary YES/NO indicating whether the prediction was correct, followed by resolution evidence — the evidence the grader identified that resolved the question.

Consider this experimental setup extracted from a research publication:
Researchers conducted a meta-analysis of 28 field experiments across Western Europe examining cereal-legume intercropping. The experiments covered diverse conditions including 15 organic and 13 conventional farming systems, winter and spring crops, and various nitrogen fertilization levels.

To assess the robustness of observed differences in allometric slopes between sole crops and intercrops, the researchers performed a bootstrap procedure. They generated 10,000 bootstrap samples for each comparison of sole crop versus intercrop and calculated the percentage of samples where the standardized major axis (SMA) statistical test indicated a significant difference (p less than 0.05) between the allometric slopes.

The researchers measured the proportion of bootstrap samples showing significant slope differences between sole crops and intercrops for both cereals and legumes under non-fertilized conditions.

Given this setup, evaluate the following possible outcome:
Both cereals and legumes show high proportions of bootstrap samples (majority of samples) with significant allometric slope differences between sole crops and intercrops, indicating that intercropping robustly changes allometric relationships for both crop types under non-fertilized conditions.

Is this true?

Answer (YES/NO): YES